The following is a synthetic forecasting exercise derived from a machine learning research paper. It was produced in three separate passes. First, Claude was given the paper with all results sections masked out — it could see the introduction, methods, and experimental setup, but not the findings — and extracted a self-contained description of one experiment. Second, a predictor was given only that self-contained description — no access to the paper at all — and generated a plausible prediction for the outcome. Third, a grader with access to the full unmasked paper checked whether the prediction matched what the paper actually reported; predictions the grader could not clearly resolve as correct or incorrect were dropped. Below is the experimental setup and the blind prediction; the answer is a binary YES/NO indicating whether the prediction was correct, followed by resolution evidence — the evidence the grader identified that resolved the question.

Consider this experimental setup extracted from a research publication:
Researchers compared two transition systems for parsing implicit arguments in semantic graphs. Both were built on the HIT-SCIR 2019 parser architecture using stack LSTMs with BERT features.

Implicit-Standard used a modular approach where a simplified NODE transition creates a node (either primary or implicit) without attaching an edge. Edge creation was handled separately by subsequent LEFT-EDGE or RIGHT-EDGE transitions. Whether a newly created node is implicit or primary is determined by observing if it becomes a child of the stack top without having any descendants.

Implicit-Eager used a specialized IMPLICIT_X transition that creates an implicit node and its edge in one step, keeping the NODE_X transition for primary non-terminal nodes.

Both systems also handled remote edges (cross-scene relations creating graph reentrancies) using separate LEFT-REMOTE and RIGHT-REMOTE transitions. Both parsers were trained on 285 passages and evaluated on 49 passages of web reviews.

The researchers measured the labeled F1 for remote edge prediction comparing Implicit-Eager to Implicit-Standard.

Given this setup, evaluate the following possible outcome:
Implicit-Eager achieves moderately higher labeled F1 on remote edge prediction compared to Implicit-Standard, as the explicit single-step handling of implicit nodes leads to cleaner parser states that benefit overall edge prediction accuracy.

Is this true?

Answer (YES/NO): NO